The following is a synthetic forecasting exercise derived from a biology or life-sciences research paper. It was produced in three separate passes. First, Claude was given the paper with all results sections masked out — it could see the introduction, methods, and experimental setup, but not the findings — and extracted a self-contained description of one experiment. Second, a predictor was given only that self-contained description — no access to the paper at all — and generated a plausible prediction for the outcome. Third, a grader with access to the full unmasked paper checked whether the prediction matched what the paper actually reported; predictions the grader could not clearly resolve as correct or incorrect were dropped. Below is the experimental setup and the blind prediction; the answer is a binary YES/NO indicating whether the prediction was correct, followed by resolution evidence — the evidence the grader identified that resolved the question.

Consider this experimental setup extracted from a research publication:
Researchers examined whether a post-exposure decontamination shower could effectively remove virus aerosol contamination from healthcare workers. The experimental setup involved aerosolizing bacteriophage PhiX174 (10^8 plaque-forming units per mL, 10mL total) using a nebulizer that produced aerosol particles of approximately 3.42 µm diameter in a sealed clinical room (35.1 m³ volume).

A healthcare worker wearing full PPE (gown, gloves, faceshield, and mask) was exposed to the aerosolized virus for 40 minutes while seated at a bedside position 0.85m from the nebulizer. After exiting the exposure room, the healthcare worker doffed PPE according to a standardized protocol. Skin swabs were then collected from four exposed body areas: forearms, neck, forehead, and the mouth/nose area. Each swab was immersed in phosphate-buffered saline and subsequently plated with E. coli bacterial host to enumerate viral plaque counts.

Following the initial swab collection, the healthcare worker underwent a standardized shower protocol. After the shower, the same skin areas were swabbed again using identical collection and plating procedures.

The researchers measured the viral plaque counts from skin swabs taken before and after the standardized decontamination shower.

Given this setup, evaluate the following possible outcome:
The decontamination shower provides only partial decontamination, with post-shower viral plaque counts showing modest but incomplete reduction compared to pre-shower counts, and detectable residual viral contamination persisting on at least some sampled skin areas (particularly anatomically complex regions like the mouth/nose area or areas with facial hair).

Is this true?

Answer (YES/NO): NO